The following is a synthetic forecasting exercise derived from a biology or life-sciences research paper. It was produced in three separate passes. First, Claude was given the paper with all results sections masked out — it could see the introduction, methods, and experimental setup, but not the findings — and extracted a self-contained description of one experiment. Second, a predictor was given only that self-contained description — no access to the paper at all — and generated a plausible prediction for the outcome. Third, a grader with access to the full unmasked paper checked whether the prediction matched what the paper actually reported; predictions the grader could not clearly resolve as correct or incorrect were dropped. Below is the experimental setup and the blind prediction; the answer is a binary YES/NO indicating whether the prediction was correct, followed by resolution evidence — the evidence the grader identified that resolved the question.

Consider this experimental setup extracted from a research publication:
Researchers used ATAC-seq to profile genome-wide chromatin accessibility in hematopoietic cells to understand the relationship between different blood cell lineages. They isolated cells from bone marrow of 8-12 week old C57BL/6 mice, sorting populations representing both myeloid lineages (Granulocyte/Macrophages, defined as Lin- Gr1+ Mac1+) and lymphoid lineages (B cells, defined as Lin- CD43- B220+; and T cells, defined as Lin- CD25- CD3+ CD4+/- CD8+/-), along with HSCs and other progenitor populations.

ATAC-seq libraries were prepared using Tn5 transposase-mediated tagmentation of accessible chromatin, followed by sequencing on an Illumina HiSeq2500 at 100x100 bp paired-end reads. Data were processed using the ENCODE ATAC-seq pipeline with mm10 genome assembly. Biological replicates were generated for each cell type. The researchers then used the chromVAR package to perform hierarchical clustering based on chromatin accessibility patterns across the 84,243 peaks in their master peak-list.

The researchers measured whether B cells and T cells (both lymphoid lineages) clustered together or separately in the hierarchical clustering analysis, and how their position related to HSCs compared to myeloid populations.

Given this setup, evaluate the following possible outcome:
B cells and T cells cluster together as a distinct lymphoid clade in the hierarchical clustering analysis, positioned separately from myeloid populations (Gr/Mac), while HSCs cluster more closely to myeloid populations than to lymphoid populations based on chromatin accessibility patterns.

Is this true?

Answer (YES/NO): YES